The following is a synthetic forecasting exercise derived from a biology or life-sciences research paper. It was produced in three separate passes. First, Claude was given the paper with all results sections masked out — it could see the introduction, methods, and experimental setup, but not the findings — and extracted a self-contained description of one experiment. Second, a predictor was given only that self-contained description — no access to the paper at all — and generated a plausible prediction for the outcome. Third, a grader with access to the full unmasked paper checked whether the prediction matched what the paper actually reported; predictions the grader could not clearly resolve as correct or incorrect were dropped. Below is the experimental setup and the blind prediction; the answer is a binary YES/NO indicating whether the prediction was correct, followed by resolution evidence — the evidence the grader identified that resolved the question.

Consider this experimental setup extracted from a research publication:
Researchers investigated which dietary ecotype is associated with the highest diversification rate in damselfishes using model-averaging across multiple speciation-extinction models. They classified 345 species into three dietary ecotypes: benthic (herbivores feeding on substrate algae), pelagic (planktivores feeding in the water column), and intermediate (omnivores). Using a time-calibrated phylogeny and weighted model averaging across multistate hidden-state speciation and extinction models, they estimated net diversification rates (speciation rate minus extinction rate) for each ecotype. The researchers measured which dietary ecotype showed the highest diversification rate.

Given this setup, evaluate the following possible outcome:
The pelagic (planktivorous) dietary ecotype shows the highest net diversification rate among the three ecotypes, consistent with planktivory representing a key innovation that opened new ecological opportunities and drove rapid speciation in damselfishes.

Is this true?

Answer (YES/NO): YES